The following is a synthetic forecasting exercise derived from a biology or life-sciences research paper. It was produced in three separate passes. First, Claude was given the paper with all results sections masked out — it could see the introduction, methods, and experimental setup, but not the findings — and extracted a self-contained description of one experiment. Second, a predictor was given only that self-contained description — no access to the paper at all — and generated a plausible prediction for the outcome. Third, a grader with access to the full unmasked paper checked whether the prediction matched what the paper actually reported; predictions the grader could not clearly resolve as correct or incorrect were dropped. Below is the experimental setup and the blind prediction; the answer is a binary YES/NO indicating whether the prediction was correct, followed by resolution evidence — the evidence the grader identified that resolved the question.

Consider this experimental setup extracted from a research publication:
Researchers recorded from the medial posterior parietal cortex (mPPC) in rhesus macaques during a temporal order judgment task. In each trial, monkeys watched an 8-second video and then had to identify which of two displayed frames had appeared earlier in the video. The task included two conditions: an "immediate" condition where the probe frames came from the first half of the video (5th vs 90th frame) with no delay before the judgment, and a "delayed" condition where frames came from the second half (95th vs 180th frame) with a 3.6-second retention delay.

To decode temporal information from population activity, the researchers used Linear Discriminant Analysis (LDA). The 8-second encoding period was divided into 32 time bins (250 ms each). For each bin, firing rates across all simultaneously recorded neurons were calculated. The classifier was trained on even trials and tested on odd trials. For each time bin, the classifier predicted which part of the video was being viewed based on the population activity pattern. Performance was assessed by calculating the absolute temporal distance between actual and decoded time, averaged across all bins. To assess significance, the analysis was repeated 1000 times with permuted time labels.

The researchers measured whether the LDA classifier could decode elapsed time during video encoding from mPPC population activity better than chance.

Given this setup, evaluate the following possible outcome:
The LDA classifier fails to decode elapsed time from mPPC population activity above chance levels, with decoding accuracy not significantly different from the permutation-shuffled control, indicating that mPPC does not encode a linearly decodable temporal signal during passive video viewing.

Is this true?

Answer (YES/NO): NO